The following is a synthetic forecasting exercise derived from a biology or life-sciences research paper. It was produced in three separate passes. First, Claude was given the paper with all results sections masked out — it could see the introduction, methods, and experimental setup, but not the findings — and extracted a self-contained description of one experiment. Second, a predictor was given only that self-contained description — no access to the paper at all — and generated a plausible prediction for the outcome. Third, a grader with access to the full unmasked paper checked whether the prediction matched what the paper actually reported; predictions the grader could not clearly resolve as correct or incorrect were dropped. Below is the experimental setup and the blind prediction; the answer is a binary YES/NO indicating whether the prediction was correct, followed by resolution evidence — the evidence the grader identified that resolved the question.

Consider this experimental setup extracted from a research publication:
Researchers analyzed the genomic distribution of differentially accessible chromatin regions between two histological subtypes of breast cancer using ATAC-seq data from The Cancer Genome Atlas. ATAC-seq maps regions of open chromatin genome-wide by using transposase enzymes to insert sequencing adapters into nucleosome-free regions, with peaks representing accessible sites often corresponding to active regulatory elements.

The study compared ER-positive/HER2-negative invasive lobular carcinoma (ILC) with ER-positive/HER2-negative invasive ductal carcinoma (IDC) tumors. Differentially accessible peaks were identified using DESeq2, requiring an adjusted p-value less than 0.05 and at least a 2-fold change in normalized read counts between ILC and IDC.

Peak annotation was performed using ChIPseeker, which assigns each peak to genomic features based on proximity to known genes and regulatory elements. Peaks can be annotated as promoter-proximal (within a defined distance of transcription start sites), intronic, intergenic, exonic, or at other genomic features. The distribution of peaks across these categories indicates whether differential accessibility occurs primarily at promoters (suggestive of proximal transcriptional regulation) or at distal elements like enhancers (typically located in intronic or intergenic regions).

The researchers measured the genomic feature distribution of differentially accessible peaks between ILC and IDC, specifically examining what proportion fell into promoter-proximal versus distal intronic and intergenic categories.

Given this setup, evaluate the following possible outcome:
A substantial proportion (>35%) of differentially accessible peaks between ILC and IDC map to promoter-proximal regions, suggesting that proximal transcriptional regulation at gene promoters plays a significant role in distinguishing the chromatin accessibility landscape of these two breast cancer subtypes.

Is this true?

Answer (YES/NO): NO